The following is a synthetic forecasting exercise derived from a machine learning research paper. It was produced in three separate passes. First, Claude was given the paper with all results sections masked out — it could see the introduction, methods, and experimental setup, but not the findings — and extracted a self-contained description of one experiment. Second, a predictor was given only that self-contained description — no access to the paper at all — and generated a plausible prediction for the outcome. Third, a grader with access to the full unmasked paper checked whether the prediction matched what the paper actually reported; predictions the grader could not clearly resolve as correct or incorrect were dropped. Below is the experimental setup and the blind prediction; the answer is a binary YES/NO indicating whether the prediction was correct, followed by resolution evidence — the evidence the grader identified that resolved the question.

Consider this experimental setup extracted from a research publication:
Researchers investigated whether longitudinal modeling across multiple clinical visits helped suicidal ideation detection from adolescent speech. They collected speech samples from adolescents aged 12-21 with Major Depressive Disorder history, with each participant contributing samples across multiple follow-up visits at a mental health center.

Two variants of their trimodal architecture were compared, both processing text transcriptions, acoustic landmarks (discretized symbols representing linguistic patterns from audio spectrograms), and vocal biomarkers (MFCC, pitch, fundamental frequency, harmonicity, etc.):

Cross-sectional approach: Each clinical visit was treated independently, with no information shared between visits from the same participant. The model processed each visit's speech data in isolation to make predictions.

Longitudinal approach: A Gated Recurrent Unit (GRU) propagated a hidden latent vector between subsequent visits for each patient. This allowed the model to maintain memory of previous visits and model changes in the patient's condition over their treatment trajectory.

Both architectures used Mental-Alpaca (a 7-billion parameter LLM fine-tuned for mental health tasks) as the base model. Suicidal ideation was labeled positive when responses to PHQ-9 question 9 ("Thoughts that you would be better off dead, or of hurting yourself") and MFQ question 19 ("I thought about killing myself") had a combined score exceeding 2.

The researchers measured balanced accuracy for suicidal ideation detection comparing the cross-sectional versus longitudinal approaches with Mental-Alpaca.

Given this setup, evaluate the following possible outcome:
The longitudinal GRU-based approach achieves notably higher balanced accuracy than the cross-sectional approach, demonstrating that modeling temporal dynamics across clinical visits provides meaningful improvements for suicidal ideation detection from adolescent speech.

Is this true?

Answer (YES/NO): NO